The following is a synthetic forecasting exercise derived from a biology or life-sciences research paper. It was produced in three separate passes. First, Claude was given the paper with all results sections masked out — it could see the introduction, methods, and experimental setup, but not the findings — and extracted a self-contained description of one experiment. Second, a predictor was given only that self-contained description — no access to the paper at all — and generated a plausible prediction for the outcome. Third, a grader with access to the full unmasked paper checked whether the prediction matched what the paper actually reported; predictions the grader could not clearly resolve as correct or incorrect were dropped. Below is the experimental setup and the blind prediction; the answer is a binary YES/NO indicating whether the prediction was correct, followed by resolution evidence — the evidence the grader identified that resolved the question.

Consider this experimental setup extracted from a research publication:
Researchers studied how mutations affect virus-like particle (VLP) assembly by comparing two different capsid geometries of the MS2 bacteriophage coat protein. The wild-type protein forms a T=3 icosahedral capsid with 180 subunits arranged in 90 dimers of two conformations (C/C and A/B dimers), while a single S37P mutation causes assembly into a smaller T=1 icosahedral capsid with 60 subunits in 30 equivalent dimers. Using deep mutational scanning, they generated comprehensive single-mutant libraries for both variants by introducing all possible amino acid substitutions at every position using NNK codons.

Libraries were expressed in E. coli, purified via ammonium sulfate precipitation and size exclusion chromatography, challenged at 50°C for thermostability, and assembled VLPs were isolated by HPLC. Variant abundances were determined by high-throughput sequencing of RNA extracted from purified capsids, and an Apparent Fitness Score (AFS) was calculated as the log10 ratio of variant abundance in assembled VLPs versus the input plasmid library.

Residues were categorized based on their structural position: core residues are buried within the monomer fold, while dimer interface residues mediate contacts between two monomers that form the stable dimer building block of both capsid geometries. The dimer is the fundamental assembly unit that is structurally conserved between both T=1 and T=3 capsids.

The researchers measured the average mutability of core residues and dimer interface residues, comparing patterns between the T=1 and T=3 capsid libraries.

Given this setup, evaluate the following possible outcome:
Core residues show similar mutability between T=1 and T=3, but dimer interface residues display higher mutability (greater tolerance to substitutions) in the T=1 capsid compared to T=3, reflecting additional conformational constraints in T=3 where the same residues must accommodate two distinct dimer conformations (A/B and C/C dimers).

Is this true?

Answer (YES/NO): YES